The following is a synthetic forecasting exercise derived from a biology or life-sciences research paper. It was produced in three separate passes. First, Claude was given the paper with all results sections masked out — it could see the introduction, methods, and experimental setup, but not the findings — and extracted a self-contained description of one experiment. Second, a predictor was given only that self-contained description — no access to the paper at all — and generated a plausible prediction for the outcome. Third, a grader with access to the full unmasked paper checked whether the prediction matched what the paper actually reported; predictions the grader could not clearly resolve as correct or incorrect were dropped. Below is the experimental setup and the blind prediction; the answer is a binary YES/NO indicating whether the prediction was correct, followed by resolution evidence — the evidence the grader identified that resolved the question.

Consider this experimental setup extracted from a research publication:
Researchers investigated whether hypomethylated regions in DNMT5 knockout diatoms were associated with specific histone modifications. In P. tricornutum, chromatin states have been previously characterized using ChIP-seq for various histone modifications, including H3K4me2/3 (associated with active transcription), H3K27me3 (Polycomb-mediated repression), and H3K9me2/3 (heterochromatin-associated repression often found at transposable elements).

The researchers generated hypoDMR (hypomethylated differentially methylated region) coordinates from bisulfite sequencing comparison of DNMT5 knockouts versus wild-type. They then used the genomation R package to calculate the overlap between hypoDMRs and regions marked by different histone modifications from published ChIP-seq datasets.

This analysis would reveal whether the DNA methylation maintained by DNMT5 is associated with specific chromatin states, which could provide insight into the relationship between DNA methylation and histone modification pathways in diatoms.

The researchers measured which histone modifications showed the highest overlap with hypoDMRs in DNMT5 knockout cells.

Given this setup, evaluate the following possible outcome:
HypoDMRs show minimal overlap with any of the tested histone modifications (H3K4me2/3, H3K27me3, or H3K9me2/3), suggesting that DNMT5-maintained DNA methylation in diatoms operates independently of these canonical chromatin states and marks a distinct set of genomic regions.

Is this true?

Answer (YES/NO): NO